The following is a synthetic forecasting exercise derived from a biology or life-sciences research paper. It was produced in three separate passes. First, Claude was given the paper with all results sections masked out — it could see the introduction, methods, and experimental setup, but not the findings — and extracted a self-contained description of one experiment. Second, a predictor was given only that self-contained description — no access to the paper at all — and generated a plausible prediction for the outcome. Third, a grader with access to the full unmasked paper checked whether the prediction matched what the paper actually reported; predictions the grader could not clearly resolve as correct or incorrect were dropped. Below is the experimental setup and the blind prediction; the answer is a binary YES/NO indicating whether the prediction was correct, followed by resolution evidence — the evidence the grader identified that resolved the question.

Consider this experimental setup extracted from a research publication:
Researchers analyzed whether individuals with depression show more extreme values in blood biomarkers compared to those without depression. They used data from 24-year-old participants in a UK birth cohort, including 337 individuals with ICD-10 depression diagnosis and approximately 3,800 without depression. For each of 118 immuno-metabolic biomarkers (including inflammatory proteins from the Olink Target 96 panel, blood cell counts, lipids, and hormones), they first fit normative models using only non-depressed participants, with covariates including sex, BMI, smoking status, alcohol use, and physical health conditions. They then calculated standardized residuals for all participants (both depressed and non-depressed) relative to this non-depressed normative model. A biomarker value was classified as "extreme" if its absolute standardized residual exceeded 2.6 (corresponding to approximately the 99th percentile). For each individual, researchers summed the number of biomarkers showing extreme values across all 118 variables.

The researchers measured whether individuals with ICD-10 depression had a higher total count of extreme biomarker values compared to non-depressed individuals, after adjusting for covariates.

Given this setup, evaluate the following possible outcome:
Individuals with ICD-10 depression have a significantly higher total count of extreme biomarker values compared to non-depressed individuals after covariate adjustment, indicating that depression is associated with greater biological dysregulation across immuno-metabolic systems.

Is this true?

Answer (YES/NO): YES